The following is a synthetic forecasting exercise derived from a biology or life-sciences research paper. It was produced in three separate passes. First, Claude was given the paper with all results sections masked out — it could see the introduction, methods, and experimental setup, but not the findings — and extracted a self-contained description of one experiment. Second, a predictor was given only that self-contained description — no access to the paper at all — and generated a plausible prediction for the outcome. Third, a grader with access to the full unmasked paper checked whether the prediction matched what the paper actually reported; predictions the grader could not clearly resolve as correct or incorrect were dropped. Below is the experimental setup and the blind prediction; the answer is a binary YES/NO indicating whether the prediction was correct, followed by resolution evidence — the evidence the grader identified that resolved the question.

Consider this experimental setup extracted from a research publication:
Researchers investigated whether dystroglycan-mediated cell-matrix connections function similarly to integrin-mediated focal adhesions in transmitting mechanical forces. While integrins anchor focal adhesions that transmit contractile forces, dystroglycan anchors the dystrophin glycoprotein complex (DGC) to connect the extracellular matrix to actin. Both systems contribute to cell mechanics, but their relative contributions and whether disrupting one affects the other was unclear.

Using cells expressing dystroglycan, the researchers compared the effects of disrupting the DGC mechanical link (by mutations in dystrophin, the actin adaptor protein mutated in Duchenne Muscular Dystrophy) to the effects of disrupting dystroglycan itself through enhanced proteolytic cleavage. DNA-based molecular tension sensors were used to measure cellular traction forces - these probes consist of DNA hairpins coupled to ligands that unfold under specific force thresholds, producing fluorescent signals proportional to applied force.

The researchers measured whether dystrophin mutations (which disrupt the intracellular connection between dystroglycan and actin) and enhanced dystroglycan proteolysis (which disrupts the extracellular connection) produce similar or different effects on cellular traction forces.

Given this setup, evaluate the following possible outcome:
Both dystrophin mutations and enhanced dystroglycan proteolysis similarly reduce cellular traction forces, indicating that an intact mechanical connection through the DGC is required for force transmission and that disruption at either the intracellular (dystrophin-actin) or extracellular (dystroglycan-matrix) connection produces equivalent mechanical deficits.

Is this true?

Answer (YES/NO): YES